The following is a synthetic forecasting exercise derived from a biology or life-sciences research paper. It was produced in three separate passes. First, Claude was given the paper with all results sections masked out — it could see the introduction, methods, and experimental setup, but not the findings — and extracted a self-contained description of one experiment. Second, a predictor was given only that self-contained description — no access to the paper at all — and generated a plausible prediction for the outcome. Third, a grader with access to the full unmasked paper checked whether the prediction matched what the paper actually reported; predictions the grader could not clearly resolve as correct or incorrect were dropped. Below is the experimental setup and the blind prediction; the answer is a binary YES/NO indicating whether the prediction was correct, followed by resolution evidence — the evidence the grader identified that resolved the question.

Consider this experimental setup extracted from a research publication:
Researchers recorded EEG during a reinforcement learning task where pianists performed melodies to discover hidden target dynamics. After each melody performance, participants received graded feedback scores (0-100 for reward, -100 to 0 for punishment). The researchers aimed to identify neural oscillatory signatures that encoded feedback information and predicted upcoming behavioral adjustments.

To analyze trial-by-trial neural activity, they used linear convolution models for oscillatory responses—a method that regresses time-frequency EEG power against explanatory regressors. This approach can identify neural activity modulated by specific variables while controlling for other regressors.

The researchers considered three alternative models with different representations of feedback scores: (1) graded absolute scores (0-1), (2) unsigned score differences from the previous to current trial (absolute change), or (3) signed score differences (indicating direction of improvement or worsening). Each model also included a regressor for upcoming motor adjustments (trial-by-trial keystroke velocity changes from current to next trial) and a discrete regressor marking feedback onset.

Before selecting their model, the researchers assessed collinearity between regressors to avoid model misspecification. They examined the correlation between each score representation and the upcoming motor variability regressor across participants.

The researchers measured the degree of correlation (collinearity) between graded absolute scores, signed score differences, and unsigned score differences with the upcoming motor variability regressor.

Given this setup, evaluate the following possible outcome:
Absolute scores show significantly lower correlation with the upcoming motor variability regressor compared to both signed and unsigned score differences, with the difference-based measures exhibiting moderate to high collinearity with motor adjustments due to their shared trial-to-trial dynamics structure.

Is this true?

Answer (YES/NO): NO